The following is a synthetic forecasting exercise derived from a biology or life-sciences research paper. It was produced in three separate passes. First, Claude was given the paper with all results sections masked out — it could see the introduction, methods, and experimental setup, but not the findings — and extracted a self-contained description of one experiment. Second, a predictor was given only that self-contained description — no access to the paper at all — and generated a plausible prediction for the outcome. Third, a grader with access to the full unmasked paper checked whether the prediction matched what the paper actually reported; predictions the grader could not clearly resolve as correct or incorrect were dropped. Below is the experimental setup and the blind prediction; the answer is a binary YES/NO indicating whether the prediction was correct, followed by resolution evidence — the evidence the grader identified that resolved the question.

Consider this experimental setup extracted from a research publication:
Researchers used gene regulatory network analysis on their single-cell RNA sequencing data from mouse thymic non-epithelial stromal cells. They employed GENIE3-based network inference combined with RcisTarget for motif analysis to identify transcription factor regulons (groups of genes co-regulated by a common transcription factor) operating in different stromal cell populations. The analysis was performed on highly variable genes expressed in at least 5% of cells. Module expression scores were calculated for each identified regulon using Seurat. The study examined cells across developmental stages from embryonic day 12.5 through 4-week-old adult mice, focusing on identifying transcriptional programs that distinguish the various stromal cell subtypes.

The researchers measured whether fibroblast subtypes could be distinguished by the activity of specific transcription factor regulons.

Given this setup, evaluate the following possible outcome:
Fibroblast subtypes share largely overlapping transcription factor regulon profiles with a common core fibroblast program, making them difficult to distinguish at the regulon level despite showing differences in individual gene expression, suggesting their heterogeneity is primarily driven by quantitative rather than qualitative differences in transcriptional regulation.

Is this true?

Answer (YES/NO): NO